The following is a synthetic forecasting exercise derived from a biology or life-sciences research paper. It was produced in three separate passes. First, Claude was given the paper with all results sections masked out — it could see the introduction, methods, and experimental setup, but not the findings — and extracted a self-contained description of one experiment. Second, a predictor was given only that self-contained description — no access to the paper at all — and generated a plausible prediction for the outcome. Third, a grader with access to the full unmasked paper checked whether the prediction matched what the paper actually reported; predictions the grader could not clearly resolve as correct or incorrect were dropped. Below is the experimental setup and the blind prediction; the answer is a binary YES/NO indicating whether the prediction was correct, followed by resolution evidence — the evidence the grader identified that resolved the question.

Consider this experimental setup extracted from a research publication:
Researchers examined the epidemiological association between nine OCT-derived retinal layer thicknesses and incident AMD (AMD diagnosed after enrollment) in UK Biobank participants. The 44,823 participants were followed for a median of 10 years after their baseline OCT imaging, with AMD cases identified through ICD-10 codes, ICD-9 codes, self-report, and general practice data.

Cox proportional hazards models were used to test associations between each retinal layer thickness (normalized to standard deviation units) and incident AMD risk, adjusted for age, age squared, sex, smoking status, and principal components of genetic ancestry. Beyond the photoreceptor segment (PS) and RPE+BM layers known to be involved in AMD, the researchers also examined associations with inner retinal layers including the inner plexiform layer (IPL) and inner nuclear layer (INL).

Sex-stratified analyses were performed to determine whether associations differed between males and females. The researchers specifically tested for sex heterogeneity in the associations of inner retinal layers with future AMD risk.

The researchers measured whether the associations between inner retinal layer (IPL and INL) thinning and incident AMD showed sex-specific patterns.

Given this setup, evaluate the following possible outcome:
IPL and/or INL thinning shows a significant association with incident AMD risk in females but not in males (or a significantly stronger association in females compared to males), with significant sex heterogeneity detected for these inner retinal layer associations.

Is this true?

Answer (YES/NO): NO